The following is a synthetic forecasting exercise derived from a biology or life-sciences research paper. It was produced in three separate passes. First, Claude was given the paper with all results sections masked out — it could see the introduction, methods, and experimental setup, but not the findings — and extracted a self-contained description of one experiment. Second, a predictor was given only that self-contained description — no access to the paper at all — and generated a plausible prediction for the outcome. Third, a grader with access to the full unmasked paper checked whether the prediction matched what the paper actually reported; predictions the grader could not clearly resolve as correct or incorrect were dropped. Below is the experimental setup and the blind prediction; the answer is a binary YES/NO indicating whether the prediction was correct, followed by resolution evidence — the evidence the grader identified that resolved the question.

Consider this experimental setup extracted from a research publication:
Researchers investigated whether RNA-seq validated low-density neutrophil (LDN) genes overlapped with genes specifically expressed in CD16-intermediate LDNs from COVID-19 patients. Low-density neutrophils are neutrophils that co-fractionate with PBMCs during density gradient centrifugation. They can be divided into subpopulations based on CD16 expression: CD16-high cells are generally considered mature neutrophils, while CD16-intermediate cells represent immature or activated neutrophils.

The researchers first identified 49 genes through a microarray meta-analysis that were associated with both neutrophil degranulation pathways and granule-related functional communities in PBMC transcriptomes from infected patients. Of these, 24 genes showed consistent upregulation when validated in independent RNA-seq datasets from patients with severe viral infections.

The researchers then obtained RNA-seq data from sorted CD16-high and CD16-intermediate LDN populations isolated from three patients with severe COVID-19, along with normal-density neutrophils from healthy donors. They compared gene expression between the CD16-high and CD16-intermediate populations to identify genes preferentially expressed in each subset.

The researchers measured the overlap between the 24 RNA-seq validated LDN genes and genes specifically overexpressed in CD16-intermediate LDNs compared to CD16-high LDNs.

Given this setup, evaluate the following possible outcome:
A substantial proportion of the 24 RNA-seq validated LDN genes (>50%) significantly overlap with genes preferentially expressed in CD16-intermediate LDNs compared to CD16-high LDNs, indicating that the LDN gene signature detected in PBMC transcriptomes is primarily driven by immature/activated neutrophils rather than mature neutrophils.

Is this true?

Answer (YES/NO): YES